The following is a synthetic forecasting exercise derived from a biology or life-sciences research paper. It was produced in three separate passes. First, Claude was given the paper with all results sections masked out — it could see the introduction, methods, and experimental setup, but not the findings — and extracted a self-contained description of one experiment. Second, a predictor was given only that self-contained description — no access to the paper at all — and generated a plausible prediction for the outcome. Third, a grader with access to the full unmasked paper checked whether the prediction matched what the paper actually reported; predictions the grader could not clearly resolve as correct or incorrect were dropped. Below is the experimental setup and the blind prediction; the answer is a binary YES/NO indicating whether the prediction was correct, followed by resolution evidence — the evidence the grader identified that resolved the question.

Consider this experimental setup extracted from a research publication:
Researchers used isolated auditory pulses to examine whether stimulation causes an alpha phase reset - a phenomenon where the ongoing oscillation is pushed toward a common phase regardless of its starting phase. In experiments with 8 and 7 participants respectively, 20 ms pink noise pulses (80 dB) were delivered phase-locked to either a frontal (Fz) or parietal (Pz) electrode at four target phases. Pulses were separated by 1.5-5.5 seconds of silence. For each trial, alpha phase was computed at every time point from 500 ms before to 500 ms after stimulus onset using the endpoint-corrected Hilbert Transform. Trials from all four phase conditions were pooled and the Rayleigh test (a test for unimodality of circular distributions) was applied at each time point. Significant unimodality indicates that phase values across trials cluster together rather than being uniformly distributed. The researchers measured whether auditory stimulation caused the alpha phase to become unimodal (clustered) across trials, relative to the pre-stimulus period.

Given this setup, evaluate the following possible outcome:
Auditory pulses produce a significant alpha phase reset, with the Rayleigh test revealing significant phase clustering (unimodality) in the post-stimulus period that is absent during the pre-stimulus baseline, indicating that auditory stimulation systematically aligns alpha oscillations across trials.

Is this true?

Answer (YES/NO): YES